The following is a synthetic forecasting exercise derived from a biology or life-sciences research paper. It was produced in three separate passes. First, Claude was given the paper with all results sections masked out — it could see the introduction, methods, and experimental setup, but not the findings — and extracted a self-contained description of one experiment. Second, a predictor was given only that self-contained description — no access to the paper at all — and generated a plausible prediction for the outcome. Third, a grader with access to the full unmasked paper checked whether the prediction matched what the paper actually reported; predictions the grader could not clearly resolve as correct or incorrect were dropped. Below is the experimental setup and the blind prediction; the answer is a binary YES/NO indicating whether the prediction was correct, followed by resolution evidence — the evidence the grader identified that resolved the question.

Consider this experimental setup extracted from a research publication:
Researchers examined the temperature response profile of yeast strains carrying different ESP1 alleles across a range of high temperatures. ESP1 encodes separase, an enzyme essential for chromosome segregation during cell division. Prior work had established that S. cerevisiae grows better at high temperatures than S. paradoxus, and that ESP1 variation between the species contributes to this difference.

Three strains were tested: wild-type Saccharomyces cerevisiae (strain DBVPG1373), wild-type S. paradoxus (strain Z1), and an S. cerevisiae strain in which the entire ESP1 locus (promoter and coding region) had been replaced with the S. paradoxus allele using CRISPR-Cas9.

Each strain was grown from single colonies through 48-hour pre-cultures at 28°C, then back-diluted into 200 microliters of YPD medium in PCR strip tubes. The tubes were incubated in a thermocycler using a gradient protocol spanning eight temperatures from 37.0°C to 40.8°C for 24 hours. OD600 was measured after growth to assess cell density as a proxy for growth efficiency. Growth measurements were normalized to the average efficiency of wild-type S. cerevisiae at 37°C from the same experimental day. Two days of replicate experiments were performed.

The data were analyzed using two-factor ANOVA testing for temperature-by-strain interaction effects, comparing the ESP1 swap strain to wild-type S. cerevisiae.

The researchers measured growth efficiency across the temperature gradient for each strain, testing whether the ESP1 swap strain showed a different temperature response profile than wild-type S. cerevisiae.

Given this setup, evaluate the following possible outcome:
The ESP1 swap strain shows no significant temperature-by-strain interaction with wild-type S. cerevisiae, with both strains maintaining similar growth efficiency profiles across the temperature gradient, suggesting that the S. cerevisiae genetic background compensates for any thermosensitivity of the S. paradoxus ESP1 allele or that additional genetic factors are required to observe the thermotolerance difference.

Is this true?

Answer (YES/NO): NO